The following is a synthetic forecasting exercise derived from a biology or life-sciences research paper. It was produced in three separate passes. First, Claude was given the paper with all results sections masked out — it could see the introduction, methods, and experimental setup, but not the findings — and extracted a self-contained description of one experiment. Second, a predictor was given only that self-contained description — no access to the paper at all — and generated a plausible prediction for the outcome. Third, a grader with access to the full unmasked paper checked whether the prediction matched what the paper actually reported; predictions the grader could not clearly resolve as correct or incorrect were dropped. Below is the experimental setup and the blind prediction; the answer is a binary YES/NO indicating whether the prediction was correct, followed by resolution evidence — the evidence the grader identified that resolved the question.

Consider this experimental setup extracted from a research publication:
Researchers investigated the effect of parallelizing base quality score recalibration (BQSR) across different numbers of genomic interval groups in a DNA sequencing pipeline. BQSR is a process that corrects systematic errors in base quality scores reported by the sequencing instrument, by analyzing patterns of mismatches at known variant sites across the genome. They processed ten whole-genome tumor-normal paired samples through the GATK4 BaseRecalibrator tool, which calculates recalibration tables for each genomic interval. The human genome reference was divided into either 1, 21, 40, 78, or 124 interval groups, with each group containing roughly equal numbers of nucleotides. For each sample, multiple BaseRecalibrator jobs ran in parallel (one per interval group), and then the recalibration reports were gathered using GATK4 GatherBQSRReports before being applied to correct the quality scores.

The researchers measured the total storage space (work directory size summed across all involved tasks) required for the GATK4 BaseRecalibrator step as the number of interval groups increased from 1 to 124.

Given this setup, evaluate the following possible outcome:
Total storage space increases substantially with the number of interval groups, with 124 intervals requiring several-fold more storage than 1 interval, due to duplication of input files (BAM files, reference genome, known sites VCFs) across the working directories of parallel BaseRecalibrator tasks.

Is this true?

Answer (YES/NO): YES